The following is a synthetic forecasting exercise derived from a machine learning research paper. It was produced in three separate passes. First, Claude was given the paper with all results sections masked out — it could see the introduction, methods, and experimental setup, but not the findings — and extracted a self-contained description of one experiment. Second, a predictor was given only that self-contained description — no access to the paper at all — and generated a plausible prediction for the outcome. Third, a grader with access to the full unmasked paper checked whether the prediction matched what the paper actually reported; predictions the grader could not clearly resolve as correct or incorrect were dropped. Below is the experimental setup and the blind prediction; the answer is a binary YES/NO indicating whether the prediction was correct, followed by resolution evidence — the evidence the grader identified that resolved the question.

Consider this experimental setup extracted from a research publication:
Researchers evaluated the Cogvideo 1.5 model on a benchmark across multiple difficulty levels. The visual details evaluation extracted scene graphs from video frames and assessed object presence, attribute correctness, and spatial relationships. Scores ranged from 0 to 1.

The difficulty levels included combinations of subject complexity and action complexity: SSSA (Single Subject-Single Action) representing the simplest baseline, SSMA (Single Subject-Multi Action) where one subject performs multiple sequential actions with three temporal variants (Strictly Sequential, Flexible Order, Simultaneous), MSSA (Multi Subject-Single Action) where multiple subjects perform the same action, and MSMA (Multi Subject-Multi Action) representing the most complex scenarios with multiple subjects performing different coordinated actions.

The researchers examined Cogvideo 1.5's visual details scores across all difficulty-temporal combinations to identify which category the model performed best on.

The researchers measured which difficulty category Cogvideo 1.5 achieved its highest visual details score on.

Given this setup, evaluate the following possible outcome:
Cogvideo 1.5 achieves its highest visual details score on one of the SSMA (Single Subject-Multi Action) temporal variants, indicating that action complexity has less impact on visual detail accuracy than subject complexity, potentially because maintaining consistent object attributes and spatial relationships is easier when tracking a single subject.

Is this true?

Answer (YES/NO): YES